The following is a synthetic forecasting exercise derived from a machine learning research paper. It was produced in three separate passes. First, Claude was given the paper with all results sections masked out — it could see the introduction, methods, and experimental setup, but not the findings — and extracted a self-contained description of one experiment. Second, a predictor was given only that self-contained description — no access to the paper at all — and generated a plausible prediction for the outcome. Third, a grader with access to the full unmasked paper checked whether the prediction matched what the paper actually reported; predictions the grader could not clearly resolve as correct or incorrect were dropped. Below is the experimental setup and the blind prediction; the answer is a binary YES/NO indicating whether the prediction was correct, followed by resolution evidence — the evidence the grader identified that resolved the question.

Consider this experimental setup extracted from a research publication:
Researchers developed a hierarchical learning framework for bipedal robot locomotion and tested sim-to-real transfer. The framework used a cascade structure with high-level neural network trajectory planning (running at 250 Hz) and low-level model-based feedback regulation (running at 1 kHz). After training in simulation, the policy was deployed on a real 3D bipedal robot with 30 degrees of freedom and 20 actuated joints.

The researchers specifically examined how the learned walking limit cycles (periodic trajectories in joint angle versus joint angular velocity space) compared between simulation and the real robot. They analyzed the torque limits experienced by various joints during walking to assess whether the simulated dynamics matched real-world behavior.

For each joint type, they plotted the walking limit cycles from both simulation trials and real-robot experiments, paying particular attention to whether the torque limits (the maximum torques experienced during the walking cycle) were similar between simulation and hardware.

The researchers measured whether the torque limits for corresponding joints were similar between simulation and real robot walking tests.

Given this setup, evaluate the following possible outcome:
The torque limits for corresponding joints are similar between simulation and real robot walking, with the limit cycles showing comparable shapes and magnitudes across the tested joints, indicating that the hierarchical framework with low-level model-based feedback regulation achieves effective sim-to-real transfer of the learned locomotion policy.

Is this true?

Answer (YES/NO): YES